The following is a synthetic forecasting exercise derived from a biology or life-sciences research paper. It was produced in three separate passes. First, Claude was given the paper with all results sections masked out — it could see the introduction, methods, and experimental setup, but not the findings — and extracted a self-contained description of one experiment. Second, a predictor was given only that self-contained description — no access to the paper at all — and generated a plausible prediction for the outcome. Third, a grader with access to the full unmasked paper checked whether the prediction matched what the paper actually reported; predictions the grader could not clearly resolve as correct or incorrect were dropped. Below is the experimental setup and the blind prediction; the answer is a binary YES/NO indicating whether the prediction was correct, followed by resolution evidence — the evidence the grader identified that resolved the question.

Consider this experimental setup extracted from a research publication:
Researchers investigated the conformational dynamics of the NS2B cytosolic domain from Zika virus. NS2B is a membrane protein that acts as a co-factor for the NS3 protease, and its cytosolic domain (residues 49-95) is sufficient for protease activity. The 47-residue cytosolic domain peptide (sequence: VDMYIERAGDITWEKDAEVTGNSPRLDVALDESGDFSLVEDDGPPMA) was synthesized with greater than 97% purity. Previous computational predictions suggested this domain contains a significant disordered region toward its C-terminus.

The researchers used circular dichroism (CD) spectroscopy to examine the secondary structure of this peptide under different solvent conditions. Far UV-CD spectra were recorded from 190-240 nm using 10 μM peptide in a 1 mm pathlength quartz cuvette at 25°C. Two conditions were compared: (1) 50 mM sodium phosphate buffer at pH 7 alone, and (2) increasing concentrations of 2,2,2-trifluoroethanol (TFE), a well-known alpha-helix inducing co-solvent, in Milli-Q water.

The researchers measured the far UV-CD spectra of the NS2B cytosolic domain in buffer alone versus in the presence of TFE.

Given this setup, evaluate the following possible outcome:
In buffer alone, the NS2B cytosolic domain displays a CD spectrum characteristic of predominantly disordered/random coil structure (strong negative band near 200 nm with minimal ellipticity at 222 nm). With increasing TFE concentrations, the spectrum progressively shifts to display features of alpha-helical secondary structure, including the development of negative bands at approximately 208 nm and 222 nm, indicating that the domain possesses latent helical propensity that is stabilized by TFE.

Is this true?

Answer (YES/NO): YES